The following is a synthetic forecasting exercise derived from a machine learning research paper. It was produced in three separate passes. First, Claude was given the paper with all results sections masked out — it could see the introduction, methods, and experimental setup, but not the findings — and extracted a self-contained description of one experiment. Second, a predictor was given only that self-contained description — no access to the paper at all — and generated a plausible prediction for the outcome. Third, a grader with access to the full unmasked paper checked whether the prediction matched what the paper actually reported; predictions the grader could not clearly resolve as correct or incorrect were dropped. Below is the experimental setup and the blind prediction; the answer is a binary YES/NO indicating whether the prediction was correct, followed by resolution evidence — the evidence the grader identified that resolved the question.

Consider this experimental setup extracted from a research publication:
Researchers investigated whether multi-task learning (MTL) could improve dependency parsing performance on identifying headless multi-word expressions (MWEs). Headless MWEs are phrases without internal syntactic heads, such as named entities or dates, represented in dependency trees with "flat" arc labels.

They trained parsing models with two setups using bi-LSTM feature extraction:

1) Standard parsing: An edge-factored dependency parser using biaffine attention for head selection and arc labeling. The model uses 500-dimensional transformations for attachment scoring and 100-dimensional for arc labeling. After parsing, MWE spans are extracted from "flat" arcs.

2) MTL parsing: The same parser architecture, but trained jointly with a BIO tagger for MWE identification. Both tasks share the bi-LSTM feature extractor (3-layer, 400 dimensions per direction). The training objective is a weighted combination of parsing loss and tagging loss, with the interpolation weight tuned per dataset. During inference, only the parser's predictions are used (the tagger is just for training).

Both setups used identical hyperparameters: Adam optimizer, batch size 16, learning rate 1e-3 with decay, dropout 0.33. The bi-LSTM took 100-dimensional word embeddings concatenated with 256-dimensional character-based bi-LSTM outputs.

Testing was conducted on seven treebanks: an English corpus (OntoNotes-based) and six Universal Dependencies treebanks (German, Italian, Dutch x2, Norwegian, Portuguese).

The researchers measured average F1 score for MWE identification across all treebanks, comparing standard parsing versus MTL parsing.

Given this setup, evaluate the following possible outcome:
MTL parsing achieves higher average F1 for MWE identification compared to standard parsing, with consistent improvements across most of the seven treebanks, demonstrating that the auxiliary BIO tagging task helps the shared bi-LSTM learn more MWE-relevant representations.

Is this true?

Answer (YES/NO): YES